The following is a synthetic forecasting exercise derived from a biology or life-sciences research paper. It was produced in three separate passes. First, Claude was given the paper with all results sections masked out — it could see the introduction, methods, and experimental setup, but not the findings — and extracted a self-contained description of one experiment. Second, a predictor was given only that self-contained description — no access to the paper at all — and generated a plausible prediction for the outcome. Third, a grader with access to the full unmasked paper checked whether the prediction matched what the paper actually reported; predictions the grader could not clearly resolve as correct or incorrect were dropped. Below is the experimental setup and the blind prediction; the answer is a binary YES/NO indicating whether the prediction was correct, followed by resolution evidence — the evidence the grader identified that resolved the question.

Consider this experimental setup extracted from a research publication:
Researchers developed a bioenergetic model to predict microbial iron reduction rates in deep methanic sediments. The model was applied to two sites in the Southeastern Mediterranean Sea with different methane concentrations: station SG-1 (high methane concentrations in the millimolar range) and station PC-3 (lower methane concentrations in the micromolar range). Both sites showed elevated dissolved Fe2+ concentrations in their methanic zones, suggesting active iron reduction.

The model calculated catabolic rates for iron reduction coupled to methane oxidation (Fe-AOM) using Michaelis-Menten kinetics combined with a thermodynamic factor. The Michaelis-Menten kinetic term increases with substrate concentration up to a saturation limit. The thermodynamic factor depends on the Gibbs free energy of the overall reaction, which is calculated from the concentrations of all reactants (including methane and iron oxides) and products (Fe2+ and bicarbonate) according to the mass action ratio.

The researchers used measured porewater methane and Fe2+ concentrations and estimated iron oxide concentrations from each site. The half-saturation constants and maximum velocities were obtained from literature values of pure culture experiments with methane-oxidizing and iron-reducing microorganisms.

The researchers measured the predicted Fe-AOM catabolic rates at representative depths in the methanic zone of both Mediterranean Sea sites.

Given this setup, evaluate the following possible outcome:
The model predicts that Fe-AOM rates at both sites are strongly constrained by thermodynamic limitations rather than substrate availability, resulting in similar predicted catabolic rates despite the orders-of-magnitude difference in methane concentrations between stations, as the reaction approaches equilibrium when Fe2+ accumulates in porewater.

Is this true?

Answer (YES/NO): NO